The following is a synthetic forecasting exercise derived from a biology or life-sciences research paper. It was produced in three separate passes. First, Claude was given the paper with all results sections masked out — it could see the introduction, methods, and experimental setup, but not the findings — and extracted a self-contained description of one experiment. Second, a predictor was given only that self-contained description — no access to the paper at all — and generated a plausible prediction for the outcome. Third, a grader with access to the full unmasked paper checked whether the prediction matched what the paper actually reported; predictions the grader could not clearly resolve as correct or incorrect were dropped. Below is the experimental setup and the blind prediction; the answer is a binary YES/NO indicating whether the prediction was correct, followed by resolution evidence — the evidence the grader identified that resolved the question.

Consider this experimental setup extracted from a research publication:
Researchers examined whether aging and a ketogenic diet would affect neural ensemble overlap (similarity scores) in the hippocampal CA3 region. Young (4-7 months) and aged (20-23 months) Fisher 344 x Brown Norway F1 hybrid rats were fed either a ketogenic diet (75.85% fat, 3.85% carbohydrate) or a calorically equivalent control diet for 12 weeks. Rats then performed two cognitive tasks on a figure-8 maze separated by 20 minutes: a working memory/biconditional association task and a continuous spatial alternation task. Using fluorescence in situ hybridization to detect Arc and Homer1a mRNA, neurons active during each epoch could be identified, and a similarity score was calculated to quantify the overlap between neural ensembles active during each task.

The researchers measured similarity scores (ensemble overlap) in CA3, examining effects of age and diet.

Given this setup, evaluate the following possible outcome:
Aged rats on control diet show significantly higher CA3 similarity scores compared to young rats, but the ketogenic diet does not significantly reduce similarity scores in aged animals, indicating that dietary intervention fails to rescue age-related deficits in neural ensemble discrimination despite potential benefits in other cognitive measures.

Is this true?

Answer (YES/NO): NO